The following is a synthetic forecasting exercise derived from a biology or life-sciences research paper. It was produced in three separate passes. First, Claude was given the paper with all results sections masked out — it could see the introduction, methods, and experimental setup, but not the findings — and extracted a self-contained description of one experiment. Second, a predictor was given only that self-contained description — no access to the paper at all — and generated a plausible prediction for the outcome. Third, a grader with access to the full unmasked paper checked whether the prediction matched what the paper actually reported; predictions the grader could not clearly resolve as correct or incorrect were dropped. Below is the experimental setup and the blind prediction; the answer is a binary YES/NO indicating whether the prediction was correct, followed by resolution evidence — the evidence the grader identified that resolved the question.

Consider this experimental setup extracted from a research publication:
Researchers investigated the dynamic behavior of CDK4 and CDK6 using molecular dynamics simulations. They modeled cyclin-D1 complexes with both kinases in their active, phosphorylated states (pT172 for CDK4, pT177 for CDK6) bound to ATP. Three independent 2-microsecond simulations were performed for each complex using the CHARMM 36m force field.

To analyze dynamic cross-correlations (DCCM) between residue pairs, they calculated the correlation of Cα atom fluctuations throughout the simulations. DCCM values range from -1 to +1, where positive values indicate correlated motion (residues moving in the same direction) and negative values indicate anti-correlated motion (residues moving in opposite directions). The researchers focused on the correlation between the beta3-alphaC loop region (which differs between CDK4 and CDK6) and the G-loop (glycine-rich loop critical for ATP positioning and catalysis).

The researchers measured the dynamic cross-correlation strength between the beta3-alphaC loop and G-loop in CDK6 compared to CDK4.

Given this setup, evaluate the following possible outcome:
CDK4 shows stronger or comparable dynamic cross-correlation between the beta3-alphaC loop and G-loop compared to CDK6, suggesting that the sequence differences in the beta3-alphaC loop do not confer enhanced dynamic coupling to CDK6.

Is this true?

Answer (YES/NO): NO